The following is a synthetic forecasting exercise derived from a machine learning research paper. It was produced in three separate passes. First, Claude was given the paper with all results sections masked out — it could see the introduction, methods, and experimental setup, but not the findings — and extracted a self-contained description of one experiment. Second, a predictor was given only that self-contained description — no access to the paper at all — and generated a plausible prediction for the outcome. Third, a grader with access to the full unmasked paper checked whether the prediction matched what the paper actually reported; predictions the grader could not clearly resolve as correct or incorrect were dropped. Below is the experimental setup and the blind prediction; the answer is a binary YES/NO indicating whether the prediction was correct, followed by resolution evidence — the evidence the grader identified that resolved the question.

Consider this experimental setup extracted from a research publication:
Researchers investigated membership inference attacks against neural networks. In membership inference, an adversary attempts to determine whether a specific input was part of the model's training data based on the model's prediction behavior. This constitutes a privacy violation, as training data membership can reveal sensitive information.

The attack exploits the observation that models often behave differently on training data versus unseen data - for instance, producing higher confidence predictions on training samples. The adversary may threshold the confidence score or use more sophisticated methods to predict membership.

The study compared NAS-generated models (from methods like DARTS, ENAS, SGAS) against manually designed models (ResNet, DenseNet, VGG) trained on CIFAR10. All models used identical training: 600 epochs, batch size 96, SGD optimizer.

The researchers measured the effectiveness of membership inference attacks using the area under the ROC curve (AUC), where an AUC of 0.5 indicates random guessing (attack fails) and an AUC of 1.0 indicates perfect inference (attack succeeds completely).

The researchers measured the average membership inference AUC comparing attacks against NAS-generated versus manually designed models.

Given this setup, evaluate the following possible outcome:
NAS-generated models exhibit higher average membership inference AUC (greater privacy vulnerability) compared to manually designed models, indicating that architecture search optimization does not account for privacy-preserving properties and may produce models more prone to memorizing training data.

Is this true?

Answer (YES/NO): YES